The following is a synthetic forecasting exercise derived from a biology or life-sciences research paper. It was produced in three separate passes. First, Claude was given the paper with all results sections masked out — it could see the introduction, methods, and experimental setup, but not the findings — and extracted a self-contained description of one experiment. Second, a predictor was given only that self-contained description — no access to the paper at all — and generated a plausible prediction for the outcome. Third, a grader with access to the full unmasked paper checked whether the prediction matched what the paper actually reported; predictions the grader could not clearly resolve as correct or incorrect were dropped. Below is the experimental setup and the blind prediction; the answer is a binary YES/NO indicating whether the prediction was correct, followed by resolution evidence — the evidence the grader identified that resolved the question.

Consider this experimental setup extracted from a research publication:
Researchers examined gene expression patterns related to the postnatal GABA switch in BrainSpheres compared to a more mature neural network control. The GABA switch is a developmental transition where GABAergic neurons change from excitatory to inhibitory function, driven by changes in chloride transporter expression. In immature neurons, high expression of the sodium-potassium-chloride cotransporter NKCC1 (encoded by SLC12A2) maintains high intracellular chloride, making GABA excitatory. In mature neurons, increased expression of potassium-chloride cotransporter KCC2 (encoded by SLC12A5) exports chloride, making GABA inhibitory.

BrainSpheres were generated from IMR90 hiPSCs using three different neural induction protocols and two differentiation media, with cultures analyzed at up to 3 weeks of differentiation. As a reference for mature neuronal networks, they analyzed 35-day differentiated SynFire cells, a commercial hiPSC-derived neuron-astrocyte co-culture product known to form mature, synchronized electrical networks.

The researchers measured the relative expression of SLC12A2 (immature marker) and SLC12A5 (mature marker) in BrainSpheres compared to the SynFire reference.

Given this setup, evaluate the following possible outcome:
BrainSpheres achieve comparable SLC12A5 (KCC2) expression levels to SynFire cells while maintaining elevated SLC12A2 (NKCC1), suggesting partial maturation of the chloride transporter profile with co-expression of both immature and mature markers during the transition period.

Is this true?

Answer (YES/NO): NO